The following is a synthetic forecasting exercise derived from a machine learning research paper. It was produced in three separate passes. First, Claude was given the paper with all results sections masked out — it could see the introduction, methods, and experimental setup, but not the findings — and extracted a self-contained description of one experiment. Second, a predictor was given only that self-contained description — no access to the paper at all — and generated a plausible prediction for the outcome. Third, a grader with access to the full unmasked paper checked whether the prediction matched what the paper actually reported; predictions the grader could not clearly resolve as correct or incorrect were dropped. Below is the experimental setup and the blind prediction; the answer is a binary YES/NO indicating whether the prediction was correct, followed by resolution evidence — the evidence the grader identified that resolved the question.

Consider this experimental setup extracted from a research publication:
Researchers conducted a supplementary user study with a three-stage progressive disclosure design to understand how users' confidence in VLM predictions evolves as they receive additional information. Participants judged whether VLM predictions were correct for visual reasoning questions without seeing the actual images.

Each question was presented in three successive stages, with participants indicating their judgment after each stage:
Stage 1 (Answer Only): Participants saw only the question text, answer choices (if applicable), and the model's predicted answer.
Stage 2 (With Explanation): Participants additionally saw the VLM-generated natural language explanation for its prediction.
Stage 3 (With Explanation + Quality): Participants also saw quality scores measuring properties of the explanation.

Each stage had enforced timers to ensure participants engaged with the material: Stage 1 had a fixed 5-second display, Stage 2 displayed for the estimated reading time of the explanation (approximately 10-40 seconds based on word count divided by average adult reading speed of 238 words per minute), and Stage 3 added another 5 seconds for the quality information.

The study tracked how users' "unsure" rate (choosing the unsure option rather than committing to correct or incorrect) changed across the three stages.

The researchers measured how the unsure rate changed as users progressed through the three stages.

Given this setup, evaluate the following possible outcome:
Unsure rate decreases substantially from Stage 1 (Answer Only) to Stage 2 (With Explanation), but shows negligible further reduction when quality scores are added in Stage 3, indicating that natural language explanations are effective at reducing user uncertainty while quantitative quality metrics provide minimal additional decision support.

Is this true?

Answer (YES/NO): NO